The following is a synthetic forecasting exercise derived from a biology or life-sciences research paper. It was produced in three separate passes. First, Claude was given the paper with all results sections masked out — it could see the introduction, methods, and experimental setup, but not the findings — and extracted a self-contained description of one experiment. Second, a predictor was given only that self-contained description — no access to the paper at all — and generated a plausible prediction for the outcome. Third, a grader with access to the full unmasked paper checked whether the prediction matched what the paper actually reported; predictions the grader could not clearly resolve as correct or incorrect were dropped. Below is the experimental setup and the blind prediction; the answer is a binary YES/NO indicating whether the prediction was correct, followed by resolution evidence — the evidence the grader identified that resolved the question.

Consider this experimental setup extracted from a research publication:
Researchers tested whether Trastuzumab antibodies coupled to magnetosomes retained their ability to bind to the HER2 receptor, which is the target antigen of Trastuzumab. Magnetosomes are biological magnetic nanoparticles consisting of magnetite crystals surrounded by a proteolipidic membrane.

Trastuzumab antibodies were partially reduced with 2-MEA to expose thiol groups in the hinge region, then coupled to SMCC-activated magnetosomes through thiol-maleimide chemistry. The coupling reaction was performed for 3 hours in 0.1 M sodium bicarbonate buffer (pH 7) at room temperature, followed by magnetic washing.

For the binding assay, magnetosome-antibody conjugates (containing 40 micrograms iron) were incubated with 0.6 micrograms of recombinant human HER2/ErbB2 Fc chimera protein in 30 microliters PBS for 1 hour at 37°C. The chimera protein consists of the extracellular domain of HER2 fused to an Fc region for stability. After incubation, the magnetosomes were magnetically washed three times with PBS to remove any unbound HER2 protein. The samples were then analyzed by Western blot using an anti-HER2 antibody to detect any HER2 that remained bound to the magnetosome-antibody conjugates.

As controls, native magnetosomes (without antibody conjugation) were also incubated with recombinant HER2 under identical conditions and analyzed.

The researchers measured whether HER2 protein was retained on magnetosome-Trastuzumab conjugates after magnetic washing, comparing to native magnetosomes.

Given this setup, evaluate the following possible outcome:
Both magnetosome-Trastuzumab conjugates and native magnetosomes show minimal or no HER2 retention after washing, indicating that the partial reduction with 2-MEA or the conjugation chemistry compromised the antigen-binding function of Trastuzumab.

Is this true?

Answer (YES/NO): NO